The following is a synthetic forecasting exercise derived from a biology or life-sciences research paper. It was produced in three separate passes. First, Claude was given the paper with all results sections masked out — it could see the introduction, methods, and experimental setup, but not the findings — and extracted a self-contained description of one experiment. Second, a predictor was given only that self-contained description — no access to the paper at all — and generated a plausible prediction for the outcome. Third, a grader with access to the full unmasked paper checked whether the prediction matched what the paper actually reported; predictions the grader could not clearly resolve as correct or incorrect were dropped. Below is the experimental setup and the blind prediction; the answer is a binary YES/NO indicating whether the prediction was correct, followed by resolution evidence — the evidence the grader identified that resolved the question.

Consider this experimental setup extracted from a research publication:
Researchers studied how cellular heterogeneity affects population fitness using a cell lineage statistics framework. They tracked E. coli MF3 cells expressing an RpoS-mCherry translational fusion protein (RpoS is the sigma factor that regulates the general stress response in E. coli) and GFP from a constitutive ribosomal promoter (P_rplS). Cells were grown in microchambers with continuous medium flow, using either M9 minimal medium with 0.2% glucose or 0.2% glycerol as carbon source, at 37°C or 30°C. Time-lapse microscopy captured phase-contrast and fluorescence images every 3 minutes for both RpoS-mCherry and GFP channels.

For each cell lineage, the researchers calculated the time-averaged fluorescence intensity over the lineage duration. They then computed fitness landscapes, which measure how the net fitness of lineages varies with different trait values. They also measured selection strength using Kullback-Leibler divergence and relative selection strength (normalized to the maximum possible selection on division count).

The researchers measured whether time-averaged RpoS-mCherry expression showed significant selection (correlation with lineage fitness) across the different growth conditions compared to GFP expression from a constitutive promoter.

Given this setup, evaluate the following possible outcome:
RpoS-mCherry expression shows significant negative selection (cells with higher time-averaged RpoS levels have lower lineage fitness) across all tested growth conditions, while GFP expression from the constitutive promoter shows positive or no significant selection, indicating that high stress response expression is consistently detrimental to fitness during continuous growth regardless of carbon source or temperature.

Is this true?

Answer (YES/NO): NO